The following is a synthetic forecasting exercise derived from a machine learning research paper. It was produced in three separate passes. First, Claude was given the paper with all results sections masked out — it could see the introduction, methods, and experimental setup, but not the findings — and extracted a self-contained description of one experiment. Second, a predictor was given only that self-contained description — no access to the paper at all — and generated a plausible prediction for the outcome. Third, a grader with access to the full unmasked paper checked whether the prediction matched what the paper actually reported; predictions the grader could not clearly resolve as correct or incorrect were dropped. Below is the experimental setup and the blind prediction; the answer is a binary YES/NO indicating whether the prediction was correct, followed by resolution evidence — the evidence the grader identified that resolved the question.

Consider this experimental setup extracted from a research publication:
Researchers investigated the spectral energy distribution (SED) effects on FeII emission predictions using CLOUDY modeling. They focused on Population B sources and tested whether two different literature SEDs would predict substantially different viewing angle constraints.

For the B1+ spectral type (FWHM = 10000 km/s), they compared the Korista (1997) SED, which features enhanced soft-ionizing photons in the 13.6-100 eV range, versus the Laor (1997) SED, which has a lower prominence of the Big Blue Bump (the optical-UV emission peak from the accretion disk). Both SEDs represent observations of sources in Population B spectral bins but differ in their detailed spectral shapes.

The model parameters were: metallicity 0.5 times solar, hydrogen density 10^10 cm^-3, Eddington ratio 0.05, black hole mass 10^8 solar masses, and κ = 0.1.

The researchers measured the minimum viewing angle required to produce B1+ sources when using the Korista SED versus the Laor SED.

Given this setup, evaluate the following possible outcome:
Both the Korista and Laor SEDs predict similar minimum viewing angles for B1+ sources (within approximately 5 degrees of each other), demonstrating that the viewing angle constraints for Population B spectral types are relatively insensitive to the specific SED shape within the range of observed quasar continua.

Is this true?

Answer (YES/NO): NO